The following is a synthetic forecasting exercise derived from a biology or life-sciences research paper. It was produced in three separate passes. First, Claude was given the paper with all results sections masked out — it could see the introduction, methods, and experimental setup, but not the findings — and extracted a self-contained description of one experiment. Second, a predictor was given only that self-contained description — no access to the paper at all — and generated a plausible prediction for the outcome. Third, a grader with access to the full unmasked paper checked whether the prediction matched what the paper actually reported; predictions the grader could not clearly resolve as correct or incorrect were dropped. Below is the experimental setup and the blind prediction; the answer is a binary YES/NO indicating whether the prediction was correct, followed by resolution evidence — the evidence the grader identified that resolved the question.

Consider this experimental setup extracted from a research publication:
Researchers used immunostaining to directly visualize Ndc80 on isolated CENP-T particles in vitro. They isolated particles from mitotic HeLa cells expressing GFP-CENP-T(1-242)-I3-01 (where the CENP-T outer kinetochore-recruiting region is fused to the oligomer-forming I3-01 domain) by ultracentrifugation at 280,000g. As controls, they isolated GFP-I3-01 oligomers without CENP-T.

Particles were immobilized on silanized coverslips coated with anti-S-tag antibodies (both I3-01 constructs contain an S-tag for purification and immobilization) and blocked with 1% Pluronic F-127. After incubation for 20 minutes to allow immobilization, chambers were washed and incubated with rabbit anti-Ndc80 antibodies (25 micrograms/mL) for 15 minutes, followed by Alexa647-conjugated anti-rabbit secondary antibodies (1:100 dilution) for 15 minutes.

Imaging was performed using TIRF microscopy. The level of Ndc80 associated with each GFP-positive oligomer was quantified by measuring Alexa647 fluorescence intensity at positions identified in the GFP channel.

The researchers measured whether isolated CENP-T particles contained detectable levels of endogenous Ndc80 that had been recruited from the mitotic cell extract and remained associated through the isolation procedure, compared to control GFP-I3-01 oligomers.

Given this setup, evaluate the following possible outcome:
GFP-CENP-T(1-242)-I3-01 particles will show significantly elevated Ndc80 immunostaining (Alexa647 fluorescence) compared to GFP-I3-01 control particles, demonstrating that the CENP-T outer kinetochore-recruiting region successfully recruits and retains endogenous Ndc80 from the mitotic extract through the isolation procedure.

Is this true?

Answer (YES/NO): YES